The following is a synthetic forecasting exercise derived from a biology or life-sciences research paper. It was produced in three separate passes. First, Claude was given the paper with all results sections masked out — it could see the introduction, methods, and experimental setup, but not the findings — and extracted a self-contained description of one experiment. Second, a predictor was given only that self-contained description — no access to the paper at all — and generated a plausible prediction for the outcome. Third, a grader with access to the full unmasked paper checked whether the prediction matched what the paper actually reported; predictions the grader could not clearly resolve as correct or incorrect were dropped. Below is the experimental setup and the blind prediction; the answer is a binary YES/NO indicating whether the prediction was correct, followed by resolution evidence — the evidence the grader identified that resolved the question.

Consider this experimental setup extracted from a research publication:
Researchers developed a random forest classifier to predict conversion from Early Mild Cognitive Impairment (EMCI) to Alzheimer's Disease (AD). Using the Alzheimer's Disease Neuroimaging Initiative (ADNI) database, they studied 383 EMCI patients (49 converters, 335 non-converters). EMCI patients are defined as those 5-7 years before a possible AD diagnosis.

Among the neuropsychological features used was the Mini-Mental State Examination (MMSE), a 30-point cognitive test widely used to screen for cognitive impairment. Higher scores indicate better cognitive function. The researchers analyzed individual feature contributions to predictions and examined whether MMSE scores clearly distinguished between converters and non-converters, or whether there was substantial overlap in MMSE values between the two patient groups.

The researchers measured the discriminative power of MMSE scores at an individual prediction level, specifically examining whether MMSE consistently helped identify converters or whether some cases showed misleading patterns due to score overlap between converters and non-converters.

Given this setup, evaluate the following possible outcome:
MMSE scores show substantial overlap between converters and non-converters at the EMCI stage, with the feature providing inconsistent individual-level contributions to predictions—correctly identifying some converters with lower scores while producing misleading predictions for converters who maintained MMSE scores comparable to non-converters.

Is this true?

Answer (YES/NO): YES